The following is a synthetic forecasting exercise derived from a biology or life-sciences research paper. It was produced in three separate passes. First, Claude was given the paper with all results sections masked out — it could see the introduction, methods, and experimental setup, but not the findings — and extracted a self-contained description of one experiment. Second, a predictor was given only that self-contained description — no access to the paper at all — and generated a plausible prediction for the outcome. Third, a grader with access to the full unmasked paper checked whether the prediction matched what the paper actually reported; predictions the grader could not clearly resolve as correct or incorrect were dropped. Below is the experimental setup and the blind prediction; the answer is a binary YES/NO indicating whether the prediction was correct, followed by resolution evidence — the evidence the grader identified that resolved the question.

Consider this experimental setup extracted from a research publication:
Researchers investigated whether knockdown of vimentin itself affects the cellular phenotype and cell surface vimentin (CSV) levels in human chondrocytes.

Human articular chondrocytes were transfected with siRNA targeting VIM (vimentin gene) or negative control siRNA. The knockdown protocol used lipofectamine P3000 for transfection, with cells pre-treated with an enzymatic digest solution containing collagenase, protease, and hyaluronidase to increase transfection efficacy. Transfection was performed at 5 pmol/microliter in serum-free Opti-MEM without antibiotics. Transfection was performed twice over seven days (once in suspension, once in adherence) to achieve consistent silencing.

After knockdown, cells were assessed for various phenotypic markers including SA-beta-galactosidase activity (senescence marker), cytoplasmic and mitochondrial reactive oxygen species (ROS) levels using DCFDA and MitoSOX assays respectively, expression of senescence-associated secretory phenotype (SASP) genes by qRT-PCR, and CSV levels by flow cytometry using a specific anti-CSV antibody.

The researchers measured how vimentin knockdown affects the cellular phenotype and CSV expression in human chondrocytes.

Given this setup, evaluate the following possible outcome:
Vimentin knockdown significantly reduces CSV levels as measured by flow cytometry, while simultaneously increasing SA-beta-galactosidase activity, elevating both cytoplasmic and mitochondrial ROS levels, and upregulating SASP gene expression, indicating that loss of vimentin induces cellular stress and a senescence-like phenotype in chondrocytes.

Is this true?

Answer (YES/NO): NO